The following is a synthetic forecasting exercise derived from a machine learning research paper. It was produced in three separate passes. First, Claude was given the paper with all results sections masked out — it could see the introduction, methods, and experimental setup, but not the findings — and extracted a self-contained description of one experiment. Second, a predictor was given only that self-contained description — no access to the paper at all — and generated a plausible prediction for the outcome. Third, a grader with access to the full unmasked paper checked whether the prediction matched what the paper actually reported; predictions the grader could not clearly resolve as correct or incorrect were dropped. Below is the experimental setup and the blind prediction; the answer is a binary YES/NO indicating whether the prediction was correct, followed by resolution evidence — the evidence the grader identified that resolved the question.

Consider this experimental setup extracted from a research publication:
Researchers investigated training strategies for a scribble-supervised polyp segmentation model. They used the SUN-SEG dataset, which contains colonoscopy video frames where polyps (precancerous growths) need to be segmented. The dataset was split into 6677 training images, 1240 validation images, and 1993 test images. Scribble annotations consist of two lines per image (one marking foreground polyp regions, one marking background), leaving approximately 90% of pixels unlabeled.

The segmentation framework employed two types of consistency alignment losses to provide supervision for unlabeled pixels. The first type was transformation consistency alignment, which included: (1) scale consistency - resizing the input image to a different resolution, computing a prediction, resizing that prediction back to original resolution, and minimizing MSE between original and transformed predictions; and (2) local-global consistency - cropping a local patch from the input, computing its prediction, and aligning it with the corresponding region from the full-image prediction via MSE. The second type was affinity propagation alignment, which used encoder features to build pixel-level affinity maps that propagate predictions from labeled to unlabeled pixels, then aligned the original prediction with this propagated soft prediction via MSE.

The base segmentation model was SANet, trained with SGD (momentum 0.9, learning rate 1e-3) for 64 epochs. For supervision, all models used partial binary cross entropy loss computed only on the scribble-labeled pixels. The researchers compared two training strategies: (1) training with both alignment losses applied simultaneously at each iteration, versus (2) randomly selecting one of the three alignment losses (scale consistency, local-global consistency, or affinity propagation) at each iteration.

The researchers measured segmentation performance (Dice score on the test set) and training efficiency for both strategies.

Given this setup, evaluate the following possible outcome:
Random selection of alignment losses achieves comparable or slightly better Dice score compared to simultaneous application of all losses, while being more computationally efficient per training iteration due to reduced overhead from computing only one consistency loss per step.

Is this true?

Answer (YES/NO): YES